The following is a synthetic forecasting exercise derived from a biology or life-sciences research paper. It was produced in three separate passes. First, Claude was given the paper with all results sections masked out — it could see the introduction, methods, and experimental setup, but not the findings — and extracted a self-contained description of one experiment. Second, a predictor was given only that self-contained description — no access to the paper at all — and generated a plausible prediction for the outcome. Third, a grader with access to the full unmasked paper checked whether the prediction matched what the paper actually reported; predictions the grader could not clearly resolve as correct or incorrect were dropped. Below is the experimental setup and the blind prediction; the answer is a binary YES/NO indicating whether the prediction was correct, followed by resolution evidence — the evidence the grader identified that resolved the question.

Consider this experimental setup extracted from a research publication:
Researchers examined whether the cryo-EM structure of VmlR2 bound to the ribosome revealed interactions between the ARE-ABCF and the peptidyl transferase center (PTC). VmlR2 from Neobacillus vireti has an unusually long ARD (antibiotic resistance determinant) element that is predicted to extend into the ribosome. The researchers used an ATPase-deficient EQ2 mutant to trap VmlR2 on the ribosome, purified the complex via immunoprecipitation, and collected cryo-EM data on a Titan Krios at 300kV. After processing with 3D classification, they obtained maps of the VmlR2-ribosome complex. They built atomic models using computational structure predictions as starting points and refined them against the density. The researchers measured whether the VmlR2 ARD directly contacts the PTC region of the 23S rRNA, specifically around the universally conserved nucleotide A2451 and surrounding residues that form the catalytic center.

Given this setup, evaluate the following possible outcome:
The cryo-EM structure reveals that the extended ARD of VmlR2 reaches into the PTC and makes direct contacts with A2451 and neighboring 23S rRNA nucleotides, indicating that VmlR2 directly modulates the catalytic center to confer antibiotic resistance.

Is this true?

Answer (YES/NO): YES